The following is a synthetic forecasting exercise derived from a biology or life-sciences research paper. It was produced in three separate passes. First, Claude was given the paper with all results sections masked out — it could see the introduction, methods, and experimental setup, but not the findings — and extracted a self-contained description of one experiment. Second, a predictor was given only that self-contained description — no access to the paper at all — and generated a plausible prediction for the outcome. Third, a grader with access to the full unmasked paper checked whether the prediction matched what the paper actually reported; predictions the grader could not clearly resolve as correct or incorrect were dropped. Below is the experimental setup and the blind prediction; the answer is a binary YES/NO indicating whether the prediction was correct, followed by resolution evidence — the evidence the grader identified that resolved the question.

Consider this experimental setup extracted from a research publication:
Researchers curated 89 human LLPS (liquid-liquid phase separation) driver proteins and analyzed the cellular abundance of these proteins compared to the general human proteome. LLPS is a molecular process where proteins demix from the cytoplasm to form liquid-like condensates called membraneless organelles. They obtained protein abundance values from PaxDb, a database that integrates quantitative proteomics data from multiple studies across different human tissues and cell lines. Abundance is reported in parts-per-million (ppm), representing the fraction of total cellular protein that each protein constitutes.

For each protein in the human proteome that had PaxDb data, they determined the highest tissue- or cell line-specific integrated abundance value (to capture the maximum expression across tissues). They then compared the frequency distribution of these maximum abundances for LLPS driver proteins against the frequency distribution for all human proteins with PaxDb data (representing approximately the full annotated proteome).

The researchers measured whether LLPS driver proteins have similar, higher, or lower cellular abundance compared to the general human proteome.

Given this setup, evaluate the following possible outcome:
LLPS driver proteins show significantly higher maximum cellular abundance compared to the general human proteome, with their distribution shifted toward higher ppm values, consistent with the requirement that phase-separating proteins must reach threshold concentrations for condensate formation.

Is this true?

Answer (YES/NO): NO